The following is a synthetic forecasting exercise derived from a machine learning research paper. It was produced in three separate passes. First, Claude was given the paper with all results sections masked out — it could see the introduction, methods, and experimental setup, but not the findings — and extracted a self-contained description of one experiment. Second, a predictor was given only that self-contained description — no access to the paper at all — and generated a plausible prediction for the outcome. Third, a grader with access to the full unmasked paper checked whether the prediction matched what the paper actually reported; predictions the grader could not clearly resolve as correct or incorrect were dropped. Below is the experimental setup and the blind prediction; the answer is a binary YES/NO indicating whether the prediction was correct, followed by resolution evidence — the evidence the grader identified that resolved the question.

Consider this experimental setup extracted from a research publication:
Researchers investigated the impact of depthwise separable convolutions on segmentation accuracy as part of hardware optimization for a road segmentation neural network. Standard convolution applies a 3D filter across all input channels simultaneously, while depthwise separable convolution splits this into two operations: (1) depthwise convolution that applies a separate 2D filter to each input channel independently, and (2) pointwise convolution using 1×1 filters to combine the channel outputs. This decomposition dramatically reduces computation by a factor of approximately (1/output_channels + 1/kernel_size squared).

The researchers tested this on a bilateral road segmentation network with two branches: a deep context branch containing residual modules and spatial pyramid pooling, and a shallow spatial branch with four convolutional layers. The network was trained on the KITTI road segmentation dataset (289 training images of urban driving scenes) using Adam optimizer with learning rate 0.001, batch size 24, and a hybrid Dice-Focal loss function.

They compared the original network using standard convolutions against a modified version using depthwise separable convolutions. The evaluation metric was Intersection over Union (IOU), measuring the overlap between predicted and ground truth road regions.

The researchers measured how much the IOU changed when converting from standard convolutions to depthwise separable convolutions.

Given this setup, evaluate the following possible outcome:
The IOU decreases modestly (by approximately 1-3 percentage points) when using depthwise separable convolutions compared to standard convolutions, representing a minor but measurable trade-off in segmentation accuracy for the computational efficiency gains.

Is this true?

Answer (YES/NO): YES